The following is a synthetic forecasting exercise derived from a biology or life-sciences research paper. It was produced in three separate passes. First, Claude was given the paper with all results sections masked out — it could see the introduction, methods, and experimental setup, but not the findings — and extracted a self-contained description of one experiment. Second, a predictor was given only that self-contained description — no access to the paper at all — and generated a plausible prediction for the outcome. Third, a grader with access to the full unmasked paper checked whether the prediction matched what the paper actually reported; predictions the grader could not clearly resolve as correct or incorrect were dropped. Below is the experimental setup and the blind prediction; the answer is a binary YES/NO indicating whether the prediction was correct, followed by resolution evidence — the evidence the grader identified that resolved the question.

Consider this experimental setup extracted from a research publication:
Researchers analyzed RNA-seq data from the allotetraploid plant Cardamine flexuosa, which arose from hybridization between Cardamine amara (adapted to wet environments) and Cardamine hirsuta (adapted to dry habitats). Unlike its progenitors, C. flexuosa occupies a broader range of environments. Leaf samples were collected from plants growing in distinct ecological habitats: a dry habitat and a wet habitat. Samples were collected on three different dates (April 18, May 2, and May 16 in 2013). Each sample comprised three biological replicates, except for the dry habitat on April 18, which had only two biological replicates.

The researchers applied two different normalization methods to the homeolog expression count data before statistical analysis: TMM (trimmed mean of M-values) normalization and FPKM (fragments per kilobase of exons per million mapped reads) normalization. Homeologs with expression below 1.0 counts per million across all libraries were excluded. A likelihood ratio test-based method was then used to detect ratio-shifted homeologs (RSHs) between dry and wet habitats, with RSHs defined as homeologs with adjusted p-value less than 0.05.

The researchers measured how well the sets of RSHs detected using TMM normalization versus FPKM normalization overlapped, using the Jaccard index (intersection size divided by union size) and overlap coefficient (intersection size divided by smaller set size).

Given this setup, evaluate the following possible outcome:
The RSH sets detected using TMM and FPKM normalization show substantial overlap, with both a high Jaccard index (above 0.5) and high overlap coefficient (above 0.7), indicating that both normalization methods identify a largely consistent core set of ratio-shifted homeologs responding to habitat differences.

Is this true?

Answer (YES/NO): NO